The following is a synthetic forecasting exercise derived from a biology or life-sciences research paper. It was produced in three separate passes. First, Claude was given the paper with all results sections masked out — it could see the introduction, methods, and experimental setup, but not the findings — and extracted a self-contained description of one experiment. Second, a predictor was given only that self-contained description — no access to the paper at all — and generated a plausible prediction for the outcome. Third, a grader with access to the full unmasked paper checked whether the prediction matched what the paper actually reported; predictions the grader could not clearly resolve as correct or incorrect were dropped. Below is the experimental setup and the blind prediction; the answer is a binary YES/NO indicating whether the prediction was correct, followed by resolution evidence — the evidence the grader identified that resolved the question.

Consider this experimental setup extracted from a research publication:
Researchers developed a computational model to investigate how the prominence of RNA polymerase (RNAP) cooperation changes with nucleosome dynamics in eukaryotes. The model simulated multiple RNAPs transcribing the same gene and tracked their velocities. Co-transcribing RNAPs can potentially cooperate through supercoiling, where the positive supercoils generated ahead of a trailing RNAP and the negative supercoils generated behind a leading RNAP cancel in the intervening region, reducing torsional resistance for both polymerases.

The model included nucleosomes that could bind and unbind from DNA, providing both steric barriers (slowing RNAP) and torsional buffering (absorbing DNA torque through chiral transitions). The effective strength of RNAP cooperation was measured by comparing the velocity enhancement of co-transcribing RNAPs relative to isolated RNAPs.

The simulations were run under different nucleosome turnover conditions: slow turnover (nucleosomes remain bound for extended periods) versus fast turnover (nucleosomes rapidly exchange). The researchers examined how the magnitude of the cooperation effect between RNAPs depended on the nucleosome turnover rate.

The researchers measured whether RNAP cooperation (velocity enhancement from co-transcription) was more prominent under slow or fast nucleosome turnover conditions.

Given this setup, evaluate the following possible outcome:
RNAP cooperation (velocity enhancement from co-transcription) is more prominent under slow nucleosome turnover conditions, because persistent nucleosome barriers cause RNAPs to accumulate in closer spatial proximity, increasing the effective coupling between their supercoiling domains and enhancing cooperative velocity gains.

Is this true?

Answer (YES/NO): NO